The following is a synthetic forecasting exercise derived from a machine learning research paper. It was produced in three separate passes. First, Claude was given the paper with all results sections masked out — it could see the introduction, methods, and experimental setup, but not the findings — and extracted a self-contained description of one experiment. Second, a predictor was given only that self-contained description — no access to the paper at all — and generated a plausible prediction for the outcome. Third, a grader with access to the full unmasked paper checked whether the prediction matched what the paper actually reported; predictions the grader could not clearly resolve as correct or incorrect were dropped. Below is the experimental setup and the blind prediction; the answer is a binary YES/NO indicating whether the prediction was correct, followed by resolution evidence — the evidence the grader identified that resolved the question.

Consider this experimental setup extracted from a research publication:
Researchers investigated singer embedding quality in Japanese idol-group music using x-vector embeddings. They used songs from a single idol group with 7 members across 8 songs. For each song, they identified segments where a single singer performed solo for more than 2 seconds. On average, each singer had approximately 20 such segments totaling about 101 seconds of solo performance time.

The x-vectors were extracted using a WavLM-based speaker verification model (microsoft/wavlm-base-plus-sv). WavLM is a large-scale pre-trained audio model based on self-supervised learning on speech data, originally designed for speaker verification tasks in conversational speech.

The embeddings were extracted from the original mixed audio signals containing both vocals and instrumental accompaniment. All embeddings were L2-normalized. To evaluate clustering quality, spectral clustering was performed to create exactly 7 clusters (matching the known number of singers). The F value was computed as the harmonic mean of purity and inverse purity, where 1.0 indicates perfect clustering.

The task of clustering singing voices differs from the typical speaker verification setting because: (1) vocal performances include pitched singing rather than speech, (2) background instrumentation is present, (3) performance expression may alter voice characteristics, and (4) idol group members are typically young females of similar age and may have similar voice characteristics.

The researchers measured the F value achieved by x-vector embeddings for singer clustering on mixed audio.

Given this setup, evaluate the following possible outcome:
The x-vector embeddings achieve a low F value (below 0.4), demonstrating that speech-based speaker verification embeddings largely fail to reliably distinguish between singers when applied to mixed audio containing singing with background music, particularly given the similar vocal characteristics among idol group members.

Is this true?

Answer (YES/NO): YES